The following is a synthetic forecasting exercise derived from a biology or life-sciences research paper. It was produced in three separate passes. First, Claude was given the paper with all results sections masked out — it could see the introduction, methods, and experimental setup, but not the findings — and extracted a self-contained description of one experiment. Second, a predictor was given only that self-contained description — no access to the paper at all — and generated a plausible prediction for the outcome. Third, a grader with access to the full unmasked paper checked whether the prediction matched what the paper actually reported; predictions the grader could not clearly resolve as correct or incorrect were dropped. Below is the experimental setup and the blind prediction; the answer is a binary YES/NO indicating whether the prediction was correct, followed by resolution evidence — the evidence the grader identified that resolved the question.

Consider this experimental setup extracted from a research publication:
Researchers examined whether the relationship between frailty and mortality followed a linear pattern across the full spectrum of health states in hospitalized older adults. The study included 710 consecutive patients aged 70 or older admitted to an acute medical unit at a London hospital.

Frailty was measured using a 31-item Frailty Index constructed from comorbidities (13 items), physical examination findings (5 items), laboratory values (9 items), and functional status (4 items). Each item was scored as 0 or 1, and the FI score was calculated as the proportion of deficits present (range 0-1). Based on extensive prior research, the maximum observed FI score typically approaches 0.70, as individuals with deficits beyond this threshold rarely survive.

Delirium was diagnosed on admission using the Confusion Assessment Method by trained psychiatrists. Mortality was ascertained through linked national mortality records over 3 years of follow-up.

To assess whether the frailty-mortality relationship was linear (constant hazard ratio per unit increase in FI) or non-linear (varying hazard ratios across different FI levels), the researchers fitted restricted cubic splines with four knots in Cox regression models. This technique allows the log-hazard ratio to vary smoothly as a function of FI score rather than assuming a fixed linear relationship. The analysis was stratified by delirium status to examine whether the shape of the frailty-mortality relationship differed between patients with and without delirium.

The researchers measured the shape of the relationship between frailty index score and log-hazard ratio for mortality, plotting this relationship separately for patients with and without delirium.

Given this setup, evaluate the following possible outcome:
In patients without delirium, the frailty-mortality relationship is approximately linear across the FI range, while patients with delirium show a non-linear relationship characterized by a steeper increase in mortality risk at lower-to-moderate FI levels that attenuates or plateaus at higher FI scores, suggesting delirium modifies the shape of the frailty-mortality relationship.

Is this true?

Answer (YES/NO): NO